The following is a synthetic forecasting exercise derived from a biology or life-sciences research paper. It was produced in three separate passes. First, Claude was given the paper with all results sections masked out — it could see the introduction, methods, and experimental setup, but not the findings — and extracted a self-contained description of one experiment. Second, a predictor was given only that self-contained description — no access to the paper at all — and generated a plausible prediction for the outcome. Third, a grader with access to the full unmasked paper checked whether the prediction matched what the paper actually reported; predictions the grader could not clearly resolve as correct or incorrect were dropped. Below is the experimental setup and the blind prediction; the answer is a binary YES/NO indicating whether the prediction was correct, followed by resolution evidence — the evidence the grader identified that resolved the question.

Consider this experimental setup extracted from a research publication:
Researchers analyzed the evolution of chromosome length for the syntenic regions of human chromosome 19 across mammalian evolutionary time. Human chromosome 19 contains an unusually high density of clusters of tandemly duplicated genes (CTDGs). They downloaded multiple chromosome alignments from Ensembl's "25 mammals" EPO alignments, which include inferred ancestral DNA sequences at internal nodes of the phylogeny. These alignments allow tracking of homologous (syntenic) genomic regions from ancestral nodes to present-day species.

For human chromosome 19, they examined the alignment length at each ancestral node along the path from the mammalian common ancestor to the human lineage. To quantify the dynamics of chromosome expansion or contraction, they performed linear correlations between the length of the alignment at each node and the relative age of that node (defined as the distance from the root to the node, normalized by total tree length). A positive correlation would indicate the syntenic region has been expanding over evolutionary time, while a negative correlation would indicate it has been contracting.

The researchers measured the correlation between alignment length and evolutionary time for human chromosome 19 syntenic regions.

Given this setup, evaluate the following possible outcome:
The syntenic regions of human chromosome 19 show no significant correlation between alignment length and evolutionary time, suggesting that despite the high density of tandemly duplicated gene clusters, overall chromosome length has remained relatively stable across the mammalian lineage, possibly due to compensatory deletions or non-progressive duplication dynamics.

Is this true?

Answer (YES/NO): NO